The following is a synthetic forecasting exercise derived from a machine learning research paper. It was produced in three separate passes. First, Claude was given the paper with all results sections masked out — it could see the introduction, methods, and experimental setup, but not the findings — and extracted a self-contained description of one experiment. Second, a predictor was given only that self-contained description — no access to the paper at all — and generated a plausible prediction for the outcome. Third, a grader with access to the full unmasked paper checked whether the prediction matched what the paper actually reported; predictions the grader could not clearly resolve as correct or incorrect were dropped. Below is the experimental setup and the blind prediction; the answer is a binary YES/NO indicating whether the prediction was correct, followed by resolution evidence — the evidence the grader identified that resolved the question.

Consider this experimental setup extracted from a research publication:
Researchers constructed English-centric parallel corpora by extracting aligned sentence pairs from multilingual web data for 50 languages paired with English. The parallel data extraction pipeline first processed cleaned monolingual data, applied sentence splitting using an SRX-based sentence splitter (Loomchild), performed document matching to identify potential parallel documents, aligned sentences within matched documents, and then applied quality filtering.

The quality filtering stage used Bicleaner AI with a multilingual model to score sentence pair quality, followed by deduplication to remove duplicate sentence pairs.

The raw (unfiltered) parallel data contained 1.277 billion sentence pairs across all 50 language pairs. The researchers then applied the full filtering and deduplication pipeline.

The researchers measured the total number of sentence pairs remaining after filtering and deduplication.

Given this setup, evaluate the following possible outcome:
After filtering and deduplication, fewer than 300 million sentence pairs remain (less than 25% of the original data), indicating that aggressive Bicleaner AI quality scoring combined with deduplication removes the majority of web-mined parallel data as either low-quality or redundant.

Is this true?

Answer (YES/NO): NO